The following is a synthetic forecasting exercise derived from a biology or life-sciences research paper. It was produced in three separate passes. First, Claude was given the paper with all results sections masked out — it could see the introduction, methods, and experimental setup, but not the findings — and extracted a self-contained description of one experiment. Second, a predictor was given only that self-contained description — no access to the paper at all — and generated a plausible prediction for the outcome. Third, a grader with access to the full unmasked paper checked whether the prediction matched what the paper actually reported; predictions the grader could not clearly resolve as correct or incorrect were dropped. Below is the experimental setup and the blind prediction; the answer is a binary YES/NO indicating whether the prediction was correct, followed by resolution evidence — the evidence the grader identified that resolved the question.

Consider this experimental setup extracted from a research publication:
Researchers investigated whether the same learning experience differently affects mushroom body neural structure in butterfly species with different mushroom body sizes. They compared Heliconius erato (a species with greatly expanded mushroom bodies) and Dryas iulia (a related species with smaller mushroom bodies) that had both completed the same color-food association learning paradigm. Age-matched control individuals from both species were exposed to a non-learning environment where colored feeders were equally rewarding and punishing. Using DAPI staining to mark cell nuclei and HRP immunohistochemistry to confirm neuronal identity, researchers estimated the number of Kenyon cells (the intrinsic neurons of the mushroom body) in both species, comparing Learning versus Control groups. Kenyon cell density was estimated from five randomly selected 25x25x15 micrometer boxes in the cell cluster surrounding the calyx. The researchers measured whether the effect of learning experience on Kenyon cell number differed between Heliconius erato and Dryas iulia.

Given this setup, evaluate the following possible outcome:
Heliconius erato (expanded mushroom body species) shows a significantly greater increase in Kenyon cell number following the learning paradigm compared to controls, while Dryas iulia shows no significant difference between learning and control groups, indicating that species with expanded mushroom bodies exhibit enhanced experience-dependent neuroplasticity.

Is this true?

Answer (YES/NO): NO